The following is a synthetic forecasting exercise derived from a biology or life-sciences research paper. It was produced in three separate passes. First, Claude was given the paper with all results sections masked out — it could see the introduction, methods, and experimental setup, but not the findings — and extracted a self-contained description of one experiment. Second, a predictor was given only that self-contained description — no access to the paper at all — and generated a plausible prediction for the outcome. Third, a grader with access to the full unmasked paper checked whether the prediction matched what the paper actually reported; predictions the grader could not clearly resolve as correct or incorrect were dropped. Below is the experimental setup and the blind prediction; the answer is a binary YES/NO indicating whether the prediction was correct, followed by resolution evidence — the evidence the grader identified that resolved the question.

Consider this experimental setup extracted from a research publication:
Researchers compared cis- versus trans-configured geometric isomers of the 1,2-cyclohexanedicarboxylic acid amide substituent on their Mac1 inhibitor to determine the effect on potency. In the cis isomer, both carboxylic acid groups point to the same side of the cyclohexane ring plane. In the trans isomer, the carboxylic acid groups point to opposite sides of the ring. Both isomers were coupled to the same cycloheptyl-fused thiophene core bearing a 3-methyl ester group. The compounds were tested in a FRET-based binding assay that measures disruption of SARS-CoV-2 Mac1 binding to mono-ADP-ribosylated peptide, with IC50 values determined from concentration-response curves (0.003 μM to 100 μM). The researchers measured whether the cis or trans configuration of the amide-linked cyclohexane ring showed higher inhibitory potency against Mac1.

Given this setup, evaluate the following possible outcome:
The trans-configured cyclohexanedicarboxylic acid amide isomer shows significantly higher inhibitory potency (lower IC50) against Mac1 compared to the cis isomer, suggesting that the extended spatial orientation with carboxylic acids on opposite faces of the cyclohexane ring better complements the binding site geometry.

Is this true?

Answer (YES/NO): YES